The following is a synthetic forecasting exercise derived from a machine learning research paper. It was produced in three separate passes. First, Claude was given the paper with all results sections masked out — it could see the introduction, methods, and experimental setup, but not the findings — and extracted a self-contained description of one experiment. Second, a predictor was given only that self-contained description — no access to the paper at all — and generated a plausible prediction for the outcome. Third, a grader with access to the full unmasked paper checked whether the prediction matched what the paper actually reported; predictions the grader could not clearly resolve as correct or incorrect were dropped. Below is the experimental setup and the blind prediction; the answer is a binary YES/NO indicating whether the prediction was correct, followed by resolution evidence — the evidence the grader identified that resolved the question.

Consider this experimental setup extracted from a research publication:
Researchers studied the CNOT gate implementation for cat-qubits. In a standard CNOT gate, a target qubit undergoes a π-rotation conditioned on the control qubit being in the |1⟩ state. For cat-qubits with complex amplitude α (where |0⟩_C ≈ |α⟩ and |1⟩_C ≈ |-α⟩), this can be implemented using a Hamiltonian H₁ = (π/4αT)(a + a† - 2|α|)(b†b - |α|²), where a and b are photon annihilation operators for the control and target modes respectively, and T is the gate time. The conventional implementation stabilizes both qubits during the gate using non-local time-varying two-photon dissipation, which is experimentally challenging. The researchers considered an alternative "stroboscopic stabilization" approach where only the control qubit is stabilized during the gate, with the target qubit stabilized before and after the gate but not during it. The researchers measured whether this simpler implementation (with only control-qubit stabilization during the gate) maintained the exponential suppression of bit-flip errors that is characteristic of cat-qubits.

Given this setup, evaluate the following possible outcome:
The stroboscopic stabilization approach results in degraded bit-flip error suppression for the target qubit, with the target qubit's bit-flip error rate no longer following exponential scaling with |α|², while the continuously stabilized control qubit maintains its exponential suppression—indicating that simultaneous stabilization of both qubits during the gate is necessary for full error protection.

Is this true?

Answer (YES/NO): NO